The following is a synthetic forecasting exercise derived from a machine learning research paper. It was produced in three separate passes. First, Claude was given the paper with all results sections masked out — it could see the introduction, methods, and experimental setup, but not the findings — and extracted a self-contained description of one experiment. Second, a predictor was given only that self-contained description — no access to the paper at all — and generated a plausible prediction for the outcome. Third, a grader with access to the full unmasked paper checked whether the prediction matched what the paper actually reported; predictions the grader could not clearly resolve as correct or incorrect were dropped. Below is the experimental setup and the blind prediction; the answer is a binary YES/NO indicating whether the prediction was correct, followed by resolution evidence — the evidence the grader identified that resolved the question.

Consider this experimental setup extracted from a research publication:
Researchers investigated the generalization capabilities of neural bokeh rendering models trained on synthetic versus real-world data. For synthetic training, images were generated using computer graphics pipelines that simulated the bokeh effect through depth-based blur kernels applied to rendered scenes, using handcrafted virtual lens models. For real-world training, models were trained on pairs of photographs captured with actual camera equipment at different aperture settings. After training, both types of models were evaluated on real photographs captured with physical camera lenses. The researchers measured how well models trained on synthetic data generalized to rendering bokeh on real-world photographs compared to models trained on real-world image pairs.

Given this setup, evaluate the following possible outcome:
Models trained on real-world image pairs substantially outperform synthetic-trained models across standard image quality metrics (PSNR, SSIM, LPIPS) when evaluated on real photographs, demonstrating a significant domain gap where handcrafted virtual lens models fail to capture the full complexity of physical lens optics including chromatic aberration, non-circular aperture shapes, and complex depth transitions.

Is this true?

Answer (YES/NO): YES